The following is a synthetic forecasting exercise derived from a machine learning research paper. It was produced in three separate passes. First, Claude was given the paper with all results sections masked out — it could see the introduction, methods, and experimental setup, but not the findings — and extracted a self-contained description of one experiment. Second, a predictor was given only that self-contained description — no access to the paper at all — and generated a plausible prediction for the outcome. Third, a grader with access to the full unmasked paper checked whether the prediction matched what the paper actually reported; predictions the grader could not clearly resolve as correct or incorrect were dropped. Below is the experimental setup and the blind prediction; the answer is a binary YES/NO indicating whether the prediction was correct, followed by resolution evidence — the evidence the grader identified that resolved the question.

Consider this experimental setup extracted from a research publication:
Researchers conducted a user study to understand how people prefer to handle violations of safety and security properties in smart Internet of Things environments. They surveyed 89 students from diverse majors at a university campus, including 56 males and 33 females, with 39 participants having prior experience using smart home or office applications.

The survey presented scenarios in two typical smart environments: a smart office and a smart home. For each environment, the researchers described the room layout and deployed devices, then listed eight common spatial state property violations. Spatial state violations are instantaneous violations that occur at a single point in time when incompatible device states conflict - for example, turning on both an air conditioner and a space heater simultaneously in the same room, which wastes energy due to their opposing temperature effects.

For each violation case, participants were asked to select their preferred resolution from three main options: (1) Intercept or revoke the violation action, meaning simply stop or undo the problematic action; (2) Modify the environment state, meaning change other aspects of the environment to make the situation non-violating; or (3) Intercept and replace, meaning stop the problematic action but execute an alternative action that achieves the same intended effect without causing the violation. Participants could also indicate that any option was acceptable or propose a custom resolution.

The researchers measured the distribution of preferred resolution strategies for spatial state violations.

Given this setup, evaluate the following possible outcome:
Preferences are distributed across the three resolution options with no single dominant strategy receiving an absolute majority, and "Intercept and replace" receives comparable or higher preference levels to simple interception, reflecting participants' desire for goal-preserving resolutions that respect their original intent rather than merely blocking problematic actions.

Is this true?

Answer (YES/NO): NO